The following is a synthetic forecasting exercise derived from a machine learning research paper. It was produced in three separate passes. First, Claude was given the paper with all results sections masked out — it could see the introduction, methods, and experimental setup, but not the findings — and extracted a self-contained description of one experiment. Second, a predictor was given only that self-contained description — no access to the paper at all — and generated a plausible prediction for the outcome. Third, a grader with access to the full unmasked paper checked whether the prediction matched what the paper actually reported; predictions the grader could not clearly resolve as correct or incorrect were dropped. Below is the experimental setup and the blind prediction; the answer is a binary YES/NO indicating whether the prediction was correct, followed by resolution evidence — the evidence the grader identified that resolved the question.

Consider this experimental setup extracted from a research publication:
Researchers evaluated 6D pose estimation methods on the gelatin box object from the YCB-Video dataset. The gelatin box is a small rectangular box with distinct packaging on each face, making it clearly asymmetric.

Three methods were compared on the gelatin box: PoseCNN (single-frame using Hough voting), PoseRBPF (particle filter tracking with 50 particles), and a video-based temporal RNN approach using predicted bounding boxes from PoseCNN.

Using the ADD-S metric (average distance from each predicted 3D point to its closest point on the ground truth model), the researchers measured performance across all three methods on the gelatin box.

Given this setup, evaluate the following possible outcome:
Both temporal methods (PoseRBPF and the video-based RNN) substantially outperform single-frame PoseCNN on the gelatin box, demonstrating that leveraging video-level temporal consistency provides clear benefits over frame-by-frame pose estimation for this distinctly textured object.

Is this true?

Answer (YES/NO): NO